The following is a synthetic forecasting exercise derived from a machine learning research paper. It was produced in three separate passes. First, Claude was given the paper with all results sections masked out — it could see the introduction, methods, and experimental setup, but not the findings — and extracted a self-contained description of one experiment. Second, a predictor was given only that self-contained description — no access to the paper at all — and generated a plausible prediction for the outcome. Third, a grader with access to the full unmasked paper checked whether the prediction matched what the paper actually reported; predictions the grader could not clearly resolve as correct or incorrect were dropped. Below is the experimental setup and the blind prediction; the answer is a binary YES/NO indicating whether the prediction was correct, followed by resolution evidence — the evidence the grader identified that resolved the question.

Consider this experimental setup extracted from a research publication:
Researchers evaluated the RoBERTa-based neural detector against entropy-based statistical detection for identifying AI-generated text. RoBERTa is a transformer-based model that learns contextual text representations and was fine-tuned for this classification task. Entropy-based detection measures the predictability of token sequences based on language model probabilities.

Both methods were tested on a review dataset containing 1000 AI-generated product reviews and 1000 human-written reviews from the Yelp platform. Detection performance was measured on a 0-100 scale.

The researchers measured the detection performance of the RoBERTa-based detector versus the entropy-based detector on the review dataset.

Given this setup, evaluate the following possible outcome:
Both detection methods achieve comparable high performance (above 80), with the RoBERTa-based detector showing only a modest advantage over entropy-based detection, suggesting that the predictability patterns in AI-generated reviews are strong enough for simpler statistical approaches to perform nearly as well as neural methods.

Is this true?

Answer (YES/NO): NO